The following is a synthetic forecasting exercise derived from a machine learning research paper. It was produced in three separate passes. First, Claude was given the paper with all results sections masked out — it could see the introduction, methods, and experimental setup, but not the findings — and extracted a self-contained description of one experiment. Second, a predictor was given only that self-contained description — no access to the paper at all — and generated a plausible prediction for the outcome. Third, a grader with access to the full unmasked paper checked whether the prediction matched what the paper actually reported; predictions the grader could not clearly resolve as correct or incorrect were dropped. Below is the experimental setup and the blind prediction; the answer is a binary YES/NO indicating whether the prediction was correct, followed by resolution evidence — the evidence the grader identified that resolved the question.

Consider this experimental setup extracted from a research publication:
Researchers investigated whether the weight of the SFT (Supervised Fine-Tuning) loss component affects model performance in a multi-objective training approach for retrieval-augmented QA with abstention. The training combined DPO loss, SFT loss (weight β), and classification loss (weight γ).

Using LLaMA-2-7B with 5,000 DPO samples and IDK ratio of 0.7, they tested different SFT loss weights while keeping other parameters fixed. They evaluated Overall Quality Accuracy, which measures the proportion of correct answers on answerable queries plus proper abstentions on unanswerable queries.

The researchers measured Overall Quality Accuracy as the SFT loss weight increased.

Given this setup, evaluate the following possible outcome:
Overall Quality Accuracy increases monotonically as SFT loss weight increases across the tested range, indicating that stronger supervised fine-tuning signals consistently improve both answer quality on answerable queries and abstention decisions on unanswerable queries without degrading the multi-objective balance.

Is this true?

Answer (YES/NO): YES